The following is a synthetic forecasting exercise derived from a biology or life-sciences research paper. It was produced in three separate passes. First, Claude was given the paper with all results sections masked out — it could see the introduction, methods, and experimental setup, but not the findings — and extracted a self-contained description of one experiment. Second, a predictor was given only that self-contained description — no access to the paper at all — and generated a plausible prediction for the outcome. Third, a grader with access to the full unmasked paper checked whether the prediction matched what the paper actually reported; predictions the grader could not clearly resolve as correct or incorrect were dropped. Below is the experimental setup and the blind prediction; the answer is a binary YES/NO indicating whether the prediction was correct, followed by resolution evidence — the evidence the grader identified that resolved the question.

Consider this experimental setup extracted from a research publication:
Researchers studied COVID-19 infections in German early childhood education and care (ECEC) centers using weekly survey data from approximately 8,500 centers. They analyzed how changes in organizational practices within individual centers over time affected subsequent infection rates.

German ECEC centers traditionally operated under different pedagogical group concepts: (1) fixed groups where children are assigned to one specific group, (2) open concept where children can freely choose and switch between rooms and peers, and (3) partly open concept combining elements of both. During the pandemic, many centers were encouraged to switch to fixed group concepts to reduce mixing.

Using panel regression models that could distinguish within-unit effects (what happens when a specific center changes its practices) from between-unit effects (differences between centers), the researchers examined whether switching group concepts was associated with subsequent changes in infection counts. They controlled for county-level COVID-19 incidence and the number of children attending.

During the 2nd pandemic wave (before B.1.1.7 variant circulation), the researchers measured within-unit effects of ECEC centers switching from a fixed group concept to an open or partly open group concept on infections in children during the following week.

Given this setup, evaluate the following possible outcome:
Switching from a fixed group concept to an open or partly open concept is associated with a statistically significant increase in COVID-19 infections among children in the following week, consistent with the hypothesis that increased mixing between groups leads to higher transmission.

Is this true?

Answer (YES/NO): YES